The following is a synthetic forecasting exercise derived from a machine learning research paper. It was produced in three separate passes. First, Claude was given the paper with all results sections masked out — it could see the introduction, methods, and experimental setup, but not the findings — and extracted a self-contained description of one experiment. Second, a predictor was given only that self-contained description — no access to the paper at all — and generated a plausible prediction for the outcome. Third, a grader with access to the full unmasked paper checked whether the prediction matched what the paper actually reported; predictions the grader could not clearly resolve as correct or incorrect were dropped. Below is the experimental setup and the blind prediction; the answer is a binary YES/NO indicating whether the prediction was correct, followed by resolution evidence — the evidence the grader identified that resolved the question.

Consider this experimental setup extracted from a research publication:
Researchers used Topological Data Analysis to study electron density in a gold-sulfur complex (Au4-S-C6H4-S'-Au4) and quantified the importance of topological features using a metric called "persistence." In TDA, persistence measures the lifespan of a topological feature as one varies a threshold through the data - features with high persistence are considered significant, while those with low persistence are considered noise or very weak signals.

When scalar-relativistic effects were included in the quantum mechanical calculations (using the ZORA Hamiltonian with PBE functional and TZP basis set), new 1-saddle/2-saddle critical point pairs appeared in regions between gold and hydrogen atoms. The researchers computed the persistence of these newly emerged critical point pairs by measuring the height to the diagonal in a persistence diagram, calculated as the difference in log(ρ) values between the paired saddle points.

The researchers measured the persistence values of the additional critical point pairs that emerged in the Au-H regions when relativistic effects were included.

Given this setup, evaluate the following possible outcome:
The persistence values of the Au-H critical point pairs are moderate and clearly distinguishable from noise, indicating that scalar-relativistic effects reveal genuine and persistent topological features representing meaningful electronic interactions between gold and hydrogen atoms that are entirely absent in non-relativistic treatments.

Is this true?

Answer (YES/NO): NO